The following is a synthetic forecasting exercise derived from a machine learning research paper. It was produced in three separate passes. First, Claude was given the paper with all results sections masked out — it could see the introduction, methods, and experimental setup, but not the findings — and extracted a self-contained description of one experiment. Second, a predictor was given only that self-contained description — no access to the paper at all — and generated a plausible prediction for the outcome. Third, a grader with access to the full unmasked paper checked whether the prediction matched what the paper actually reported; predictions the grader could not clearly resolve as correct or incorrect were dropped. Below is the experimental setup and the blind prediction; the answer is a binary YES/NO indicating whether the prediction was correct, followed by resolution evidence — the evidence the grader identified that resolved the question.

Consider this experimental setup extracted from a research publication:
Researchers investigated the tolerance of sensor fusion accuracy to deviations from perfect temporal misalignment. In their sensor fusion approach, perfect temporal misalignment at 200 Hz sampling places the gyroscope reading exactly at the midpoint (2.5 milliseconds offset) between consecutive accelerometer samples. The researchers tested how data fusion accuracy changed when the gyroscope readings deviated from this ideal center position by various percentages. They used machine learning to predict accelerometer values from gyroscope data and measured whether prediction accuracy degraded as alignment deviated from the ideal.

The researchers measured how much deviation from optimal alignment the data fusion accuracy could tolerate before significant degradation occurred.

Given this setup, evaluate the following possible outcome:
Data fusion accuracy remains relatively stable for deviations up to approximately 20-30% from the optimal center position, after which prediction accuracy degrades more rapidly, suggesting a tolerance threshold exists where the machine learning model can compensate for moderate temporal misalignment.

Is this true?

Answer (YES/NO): YES